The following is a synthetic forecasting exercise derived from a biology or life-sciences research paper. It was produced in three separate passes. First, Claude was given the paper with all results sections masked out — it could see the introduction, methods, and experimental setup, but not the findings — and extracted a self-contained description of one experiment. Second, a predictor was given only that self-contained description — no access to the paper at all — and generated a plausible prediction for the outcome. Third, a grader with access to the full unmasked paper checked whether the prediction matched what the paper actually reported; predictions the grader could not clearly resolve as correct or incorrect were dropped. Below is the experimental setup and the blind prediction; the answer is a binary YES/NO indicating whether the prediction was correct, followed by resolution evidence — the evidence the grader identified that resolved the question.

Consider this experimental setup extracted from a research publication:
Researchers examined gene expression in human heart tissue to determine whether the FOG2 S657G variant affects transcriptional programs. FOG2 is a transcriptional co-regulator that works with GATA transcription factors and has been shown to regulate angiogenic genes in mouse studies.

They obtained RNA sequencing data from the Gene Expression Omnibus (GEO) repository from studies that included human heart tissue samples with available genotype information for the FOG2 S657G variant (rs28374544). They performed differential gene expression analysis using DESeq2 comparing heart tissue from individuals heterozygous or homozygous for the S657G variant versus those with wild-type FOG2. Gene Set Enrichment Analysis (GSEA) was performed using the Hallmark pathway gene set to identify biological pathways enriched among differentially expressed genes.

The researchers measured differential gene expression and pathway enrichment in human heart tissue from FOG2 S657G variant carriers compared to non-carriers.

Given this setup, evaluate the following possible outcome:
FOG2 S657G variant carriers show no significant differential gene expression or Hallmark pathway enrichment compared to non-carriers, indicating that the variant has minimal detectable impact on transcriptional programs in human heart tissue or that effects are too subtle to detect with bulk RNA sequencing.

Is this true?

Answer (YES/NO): NO